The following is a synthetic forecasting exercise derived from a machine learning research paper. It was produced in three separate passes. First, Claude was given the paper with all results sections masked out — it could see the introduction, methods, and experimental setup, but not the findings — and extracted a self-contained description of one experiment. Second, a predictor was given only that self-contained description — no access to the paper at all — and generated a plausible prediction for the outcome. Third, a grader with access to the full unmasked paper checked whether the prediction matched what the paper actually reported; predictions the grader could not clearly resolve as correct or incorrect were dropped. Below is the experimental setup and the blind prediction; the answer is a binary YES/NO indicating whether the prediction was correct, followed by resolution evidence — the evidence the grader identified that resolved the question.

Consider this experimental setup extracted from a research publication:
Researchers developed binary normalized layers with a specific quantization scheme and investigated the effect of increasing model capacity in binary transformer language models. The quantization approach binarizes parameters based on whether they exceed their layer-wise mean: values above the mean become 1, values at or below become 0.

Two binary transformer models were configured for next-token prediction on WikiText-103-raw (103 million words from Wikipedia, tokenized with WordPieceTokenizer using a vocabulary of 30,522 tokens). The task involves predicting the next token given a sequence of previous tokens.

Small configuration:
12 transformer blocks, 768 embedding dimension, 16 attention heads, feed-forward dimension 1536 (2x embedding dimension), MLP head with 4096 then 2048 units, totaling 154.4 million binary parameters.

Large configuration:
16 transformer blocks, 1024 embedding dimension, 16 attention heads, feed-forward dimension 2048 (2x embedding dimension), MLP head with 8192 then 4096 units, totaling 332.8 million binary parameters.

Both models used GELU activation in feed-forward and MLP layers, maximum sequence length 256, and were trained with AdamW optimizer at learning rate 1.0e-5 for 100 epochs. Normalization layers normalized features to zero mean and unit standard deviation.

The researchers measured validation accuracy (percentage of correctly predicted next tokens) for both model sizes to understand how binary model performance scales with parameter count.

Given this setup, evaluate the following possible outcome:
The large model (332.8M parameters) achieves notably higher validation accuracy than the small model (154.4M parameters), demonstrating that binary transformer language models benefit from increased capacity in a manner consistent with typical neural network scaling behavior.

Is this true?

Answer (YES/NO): NO